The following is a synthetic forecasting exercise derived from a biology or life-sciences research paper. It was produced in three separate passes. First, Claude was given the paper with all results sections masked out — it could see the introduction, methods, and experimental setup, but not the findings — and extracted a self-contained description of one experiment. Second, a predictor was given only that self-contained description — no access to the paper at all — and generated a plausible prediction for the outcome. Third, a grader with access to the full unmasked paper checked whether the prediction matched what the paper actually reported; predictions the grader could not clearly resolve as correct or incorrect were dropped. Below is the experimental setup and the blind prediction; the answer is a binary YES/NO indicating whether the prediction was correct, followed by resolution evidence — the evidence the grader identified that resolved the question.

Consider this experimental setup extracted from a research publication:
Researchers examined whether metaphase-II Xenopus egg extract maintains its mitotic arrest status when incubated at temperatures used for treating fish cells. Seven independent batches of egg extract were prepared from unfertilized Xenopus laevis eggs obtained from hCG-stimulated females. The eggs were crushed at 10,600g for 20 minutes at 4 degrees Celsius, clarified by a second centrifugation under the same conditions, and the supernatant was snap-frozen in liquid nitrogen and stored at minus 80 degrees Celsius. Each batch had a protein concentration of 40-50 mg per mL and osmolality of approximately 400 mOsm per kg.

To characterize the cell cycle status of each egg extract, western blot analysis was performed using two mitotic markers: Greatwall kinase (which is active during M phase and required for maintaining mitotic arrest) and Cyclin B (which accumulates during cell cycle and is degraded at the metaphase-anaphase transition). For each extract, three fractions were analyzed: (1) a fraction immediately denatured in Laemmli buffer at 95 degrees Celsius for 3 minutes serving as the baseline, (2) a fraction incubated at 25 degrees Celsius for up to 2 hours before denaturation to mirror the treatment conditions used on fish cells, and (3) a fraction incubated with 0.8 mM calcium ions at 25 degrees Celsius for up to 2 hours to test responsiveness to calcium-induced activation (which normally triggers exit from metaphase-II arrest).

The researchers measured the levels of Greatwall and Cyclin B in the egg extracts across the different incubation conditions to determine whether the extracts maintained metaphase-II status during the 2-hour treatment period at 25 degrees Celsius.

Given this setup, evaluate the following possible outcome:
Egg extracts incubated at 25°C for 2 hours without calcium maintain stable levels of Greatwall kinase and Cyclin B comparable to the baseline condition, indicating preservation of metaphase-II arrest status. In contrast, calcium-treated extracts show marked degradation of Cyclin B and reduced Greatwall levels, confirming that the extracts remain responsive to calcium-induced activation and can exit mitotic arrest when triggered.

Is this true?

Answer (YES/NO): NO